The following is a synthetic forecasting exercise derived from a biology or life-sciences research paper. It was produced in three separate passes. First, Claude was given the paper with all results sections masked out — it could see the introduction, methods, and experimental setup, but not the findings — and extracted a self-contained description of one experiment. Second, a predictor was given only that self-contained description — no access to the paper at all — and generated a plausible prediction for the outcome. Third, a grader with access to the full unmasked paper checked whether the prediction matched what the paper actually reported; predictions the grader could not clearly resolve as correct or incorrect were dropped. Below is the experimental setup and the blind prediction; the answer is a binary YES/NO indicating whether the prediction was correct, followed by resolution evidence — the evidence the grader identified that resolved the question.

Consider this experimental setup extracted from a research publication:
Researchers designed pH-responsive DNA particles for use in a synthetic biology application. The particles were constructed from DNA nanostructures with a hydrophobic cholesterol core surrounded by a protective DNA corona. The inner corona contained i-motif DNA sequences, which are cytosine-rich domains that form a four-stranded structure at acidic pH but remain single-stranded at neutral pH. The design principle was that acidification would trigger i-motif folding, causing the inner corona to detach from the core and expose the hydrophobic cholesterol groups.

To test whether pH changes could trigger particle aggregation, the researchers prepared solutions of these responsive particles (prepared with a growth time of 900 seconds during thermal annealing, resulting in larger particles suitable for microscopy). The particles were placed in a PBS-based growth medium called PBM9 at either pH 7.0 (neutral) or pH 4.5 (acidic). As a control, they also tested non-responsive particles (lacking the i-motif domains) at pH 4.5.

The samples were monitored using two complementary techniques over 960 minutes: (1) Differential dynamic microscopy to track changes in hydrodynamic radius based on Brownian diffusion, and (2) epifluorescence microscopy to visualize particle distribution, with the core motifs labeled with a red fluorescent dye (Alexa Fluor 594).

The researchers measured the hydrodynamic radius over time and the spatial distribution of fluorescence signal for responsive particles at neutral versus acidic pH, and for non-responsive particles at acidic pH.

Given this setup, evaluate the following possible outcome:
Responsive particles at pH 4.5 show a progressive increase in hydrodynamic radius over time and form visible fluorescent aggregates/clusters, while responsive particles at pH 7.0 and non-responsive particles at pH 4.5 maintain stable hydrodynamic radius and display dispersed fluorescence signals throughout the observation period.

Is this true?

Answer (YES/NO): YES